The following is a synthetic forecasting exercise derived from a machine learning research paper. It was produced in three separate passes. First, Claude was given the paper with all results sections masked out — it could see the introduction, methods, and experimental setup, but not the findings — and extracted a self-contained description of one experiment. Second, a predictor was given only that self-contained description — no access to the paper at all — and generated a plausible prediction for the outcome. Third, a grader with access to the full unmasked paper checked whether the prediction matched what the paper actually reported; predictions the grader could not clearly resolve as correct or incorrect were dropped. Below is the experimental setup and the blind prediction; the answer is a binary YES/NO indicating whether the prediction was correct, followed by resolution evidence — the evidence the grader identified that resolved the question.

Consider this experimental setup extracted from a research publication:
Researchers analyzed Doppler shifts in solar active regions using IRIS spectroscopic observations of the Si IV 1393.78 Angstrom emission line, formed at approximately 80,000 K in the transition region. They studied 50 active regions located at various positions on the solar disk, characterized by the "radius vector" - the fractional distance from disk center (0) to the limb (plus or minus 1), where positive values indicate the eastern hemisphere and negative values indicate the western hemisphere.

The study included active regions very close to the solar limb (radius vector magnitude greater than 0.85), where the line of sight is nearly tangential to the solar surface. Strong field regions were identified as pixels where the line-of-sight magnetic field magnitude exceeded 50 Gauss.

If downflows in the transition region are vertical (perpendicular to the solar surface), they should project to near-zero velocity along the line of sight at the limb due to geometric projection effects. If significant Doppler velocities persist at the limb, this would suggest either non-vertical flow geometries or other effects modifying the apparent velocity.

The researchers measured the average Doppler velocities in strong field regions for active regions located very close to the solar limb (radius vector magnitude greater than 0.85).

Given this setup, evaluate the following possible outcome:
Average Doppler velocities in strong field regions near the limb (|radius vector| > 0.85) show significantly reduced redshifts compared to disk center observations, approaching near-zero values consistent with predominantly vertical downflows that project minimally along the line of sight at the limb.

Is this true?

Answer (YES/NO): NO